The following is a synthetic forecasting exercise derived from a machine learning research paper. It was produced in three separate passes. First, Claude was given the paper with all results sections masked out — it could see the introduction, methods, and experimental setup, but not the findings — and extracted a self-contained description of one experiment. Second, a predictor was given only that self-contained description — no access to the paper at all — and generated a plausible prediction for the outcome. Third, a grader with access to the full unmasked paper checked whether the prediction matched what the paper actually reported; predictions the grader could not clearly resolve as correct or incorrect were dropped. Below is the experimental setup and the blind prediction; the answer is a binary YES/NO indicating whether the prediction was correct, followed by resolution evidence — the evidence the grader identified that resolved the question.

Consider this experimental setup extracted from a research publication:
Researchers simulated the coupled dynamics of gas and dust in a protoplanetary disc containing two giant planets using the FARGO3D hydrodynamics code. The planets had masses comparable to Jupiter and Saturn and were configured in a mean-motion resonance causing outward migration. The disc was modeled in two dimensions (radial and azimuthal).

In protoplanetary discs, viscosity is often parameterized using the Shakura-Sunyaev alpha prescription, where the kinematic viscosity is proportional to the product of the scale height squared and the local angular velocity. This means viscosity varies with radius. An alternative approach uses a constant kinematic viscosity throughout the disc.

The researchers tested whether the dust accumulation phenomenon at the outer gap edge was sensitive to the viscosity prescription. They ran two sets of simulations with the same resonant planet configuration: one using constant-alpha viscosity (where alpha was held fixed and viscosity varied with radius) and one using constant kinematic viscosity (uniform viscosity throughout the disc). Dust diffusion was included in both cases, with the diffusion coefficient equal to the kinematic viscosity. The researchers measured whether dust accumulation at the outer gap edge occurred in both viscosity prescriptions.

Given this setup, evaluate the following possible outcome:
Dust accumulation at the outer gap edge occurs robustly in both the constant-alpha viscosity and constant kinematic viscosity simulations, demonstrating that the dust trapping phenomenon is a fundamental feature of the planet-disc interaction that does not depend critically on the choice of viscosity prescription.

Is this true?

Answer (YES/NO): YES